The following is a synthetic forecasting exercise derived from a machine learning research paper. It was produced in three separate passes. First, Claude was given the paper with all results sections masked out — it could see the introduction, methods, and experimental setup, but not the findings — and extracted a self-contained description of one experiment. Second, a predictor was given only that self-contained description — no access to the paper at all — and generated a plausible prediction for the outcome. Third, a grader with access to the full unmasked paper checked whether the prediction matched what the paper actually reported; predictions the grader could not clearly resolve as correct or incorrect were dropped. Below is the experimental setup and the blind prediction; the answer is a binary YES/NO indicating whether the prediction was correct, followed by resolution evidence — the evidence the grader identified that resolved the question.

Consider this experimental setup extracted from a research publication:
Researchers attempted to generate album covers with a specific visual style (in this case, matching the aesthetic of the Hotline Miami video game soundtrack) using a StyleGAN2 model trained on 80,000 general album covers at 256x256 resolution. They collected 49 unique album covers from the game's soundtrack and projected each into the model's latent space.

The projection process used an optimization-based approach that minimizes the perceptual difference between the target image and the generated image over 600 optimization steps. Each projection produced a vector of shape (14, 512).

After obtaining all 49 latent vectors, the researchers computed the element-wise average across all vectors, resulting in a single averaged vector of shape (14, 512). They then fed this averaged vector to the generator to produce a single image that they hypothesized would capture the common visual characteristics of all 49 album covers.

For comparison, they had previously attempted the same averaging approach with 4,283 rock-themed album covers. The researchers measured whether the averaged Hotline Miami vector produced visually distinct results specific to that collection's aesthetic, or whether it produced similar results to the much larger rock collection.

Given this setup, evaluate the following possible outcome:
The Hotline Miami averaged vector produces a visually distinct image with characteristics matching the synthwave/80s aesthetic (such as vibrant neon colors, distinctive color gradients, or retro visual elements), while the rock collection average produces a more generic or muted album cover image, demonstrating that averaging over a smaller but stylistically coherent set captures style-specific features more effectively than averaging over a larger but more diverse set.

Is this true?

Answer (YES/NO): NO